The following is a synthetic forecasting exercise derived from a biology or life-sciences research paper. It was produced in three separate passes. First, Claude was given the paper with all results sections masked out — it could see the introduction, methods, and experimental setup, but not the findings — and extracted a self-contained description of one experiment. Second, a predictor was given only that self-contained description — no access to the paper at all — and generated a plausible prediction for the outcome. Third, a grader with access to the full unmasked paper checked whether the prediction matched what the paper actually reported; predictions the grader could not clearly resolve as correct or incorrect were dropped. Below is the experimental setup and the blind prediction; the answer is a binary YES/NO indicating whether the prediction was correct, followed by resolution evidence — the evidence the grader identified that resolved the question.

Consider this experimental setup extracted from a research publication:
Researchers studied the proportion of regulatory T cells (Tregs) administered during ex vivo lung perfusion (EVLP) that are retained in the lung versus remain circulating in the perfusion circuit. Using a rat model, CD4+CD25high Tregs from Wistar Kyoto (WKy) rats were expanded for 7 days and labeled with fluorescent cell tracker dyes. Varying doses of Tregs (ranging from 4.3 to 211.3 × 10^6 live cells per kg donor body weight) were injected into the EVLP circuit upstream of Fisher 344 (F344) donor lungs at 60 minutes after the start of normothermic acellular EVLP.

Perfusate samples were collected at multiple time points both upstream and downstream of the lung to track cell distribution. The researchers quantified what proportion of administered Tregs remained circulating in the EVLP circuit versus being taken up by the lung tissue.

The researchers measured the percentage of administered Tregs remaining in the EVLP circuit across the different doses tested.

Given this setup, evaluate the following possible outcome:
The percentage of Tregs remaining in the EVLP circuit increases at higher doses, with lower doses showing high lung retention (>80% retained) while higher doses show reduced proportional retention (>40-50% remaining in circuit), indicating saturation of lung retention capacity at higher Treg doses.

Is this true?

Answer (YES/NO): NO